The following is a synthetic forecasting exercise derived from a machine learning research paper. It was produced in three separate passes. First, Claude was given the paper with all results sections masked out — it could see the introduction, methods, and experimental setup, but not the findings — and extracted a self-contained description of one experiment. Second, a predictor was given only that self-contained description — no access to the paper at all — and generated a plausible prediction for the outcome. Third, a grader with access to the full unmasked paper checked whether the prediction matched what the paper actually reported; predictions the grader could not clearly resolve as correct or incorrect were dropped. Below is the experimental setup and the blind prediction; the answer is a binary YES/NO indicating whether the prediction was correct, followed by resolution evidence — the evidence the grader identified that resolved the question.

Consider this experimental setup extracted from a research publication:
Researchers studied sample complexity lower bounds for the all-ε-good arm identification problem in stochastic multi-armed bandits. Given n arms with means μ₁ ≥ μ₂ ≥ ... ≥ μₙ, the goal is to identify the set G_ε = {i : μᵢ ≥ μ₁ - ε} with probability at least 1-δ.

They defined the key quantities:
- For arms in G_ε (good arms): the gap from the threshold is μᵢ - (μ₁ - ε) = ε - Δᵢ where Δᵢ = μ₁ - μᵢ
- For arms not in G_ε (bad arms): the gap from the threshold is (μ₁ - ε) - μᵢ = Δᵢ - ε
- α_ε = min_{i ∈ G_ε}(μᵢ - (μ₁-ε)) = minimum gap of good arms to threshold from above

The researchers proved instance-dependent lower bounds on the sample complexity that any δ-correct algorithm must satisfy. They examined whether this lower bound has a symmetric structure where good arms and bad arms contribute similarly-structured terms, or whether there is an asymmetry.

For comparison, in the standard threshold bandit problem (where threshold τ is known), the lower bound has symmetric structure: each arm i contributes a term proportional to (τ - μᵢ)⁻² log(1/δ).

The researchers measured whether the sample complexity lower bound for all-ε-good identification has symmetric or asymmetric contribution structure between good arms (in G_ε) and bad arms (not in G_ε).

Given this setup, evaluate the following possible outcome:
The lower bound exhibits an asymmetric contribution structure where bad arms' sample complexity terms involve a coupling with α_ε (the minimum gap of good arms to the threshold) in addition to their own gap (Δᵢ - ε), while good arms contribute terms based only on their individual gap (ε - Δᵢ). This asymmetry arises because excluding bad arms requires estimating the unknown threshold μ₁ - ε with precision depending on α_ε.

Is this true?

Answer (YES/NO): NO